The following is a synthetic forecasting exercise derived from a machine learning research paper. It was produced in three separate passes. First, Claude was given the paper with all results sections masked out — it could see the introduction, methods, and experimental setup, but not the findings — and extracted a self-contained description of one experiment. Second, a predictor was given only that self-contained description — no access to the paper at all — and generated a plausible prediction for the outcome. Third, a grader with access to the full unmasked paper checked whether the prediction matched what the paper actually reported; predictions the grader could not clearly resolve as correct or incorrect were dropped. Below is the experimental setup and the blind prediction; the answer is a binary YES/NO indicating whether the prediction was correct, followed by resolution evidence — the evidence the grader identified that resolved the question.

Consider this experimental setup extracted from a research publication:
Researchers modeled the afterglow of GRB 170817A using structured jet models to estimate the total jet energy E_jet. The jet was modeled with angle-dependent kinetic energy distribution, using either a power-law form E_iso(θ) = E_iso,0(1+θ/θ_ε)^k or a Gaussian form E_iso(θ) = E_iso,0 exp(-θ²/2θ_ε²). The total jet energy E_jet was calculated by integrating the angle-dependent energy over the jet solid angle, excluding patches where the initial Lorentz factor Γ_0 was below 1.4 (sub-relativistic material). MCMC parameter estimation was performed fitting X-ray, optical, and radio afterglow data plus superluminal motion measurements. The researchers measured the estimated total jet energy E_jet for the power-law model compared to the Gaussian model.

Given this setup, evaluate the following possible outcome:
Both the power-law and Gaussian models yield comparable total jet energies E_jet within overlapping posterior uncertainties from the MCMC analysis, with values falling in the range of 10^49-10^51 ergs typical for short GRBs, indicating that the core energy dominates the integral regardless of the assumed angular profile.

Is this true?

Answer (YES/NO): YES